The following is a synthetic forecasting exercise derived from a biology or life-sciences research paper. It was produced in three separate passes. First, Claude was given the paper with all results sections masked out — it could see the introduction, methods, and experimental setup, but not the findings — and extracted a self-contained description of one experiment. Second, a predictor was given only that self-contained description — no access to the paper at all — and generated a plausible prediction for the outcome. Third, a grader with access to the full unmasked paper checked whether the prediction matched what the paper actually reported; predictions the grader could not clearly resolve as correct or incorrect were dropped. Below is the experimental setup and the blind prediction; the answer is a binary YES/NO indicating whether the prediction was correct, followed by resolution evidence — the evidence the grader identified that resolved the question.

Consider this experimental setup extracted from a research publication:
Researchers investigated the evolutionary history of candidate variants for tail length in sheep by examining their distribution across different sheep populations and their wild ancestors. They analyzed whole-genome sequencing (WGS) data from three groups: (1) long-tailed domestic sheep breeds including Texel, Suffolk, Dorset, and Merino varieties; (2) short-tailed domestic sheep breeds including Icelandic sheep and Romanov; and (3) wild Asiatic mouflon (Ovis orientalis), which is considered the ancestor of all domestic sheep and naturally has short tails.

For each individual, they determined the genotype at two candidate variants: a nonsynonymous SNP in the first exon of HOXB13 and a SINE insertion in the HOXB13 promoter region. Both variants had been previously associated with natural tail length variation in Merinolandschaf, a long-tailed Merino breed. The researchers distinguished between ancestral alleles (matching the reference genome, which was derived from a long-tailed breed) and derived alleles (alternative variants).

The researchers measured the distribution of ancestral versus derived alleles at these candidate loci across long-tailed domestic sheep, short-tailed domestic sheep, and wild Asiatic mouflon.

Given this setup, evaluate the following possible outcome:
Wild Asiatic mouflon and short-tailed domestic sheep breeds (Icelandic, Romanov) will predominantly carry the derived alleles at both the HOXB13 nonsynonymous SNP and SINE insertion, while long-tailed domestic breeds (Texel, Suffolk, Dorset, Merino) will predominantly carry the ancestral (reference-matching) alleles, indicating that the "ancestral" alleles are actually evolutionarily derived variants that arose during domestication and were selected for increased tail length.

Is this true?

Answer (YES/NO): NO